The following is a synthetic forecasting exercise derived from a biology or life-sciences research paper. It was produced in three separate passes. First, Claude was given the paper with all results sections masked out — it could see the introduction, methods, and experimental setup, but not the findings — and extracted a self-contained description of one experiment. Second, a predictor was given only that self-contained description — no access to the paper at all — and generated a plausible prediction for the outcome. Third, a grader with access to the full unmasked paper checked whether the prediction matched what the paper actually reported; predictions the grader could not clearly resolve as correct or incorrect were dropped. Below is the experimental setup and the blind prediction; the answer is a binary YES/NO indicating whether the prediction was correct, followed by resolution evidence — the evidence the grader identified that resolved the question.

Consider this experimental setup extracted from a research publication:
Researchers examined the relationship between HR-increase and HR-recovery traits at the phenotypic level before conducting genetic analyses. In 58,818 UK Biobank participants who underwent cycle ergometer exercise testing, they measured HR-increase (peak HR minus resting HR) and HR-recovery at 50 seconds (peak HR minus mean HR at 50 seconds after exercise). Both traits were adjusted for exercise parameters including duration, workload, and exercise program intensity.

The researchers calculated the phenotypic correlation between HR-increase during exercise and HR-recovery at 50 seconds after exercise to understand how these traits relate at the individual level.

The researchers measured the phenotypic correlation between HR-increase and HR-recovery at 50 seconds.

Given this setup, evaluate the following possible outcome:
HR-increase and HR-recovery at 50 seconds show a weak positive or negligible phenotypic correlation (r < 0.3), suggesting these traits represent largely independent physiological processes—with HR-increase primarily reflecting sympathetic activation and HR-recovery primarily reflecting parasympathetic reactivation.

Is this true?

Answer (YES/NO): NO